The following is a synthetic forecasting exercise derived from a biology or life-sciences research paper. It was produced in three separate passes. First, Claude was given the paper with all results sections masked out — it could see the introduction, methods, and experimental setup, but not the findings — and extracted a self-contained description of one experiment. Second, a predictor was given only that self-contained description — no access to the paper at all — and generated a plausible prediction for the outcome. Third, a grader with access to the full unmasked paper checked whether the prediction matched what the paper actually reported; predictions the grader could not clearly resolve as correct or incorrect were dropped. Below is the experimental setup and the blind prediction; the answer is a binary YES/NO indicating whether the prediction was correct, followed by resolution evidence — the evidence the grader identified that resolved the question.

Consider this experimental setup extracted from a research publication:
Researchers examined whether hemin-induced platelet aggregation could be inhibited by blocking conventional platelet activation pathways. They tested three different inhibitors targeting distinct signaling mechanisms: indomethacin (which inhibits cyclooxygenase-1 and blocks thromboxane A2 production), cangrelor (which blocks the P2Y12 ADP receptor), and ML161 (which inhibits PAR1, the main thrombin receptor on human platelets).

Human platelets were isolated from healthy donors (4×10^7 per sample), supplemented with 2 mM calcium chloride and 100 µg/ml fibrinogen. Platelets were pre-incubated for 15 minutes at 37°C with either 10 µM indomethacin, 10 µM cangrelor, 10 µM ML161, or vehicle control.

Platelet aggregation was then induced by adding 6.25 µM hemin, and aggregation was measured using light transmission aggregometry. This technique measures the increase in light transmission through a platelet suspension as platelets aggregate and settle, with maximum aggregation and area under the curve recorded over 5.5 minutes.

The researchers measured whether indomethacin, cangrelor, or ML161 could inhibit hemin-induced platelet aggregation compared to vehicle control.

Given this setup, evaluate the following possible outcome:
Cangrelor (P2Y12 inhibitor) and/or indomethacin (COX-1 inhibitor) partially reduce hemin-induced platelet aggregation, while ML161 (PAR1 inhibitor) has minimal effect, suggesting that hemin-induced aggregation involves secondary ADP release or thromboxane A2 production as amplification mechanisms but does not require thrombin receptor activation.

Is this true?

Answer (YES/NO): NO